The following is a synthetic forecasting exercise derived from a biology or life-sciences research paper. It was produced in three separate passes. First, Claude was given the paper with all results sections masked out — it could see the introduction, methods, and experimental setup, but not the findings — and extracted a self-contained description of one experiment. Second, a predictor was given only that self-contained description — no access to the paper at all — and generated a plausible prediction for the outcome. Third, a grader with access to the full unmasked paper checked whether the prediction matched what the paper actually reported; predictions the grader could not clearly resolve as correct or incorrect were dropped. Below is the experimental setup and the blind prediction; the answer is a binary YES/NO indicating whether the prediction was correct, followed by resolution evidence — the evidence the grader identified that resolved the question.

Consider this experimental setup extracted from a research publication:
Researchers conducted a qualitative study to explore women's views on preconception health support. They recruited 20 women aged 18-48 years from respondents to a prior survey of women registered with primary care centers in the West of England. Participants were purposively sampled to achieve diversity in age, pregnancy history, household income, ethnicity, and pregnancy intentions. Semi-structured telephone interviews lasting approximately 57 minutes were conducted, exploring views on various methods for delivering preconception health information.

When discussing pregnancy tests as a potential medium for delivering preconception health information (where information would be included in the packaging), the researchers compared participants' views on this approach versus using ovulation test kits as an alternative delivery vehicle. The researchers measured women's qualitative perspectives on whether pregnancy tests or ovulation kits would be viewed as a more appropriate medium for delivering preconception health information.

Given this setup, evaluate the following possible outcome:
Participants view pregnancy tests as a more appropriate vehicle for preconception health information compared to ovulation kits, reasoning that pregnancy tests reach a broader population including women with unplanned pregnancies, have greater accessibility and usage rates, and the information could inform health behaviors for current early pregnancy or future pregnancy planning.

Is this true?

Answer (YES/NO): NO